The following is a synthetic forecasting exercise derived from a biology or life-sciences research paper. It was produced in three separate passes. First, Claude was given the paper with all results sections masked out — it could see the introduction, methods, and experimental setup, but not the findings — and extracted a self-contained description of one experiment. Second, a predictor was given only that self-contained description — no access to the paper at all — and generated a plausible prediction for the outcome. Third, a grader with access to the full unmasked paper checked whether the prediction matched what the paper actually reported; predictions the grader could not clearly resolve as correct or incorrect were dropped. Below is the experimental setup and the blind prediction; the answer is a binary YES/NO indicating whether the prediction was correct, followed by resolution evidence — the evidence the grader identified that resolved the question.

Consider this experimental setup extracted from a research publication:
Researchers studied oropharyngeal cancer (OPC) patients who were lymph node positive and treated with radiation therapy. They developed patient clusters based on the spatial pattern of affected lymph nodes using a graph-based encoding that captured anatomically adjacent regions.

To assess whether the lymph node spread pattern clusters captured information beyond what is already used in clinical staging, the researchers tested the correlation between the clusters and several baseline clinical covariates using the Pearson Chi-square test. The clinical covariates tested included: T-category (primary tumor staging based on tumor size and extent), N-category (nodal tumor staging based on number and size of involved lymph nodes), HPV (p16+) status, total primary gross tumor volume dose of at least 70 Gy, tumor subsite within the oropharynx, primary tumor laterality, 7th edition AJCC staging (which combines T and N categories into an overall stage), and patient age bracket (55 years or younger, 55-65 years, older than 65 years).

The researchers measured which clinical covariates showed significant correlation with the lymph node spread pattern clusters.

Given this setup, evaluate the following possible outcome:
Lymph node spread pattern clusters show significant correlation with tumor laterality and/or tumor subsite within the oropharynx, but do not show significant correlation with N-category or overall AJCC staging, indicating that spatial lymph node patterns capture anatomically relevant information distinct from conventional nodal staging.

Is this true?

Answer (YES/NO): NO